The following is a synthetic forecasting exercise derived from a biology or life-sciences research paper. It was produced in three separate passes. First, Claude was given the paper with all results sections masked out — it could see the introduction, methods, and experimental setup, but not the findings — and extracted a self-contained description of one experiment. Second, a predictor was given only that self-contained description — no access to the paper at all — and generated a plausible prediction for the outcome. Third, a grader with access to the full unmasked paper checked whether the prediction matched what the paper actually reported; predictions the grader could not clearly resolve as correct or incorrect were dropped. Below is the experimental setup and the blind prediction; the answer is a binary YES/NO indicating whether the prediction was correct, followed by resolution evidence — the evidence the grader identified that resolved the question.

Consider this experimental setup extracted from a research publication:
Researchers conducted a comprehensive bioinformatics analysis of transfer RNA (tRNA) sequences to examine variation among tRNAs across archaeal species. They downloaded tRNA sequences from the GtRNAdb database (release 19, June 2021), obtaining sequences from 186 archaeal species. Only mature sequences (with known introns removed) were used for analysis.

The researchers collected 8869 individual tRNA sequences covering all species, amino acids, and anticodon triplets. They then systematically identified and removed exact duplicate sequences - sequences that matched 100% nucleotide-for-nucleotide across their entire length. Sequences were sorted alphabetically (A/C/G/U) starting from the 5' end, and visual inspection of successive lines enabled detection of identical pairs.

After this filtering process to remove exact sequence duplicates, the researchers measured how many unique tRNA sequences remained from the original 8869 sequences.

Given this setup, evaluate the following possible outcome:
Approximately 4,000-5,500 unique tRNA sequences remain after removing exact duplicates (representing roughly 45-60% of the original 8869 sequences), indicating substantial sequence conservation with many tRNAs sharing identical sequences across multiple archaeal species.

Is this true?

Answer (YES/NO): YES